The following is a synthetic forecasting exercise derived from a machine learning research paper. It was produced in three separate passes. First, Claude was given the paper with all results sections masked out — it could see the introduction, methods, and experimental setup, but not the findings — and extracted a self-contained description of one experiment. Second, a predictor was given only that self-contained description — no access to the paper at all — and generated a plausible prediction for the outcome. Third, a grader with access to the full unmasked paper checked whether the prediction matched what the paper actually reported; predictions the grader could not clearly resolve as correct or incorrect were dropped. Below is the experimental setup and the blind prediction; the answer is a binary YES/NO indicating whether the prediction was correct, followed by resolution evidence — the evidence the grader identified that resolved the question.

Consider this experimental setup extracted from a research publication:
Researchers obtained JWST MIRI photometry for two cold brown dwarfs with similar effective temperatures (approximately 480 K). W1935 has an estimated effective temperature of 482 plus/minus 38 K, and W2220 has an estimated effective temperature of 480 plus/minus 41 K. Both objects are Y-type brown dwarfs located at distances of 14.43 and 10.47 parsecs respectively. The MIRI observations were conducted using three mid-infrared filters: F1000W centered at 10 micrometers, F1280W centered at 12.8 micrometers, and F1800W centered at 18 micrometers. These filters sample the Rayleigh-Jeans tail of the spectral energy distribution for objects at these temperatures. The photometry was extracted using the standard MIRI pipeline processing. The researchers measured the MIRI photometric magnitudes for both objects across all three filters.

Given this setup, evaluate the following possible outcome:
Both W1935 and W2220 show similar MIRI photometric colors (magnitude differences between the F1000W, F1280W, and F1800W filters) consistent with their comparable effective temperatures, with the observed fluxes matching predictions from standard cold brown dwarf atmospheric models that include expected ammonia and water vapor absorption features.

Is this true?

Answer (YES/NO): NO